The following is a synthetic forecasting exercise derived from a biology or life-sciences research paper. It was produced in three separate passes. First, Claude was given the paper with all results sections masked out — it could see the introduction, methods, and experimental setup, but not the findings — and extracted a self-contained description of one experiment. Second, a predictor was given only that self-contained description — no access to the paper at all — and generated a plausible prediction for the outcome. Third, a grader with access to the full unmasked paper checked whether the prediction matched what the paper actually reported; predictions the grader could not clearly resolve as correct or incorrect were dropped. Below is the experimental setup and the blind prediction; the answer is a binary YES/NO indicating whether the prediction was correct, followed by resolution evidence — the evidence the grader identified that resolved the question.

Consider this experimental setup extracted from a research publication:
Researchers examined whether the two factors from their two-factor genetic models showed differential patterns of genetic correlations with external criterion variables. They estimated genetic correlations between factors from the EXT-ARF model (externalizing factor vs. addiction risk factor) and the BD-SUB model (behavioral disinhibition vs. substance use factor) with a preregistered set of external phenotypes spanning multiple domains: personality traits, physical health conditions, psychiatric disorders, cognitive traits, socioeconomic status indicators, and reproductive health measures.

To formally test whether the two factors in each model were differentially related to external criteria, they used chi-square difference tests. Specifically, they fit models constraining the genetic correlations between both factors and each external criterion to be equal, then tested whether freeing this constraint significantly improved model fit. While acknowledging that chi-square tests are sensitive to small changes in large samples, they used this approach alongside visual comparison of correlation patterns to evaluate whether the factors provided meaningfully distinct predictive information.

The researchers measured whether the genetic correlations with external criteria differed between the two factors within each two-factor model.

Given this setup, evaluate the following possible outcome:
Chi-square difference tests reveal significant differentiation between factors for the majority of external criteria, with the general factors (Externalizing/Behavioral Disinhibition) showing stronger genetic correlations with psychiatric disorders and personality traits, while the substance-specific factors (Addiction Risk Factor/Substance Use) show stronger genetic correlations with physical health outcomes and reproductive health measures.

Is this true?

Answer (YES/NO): NO